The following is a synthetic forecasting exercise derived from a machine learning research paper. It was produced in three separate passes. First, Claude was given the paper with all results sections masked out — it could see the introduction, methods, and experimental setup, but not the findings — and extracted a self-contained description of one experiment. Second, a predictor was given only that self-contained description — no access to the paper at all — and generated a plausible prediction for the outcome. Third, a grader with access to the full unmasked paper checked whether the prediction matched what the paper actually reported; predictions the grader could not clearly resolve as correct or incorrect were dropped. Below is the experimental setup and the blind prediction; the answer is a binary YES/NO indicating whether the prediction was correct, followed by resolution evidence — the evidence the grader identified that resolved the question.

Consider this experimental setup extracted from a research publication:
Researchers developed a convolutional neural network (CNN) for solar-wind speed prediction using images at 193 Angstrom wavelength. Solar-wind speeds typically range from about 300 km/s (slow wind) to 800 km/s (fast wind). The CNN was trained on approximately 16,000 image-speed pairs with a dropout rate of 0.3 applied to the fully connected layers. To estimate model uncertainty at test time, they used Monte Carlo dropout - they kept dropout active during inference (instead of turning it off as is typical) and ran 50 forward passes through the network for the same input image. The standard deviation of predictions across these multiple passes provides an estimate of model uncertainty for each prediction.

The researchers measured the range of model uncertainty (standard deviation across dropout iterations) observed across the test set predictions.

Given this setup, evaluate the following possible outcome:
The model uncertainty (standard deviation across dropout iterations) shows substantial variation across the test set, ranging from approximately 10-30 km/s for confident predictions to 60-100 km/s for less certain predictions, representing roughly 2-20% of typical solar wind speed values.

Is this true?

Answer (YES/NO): NO